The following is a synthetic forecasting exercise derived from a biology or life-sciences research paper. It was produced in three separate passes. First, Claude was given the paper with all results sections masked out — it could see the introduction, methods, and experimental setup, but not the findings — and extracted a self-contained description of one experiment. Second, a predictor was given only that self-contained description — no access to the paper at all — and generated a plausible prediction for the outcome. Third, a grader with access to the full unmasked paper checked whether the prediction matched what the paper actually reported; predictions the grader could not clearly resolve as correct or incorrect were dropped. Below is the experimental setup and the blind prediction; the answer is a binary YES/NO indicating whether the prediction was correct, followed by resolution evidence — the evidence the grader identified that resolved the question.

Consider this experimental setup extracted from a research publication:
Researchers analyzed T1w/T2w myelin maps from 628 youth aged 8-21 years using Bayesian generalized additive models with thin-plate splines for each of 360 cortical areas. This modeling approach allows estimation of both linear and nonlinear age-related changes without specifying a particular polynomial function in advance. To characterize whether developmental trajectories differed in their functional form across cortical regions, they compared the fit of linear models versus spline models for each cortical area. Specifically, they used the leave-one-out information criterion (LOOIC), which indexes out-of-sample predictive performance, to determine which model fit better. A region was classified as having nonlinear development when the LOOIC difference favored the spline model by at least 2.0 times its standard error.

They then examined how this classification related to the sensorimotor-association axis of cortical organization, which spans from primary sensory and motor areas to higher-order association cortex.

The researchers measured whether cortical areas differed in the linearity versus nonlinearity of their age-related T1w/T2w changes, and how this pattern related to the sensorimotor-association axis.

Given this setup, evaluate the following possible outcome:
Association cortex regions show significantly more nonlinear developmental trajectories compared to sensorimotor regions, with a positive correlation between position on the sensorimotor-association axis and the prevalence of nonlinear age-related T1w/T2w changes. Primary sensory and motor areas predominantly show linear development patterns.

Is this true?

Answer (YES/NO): NO